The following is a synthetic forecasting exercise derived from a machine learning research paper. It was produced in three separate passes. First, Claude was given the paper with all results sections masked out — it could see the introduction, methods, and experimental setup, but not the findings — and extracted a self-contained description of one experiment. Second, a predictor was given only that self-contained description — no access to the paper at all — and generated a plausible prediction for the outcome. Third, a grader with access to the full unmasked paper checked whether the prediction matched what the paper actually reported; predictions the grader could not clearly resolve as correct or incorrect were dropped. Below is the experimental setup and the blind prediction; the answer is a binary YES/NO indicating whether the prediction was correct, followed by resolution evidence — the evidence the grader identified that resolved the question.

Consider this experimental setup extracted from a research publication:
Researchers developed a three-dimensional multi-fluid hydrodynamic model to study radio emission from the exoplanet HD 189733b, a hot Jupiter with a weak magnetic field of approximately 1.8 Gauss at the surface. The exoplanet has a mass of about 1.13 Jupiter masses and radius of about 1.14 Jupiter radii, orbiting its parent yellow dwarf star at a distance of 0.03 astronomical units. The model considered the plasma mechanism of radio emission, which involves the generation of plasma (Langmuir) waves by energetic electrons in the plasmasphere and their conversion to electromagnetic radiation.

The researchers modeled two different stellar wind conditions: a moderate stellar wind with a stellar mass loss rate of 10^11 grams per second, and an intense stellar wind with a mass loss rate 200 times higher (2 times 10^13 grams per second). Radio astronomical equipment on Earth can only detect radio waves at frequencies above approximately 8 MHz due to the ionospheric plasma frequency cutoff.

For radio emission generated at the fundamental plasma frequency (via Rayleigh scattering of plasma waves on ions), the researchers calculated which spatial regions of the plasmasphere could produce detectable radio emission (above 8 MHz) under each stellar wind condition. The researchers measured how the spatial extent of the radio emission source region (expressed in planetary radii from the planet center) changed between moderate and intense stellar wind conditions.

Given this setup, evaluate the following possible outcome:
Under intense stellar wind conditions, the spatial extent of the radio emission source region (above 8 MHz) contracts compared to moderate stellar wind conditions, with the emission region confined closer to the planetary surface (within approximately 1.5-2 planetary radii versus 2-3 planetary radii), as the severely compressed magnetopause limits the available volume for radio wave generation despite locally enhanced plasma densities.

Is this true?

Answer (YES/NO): NO